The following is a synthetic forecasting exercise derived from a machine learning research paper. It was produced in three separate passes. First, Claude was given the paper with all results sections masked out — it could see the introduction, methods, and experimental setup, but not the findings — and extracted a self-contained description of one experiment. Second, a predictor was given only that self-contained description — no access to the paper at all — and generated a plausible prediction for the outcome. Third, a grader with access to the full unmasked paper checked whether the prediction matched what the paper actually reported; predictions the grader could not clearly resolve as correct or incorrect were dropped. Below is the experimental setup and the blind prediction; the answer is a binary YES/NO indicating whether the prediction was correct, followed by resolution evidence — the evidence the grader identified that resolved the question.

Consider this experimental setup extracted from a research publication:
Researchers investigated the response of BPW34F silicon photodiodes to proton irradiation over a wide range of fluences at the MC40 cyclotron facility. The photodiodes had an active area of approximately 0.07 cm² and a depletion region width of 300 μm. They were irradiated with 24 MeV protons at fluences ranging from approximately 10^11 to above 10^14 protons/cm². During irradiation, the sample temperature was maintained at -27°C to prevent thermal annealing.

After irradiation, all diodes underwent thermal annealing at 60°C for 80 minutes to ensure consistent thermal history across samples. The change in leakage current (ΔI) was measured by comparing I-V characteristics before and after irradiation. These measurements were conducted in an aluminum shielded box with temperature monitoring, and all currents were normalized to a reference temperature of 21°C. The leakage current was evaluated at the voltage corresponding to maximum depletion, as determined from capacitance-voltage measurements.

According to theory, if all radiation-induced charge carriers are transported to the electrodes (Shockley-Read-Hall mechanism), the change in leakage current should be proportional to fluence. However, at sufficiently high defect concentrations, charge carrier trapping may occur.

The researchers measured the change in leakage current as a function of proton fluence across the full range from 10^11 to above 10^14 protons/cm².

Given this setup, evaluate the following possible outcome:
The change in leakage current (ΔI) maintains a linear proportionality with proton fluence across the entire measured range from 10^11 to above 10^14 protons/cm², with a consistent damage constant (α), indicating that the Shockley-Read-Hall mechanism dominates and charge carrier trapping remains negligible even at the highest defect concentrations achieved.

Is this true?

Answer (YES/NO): NO